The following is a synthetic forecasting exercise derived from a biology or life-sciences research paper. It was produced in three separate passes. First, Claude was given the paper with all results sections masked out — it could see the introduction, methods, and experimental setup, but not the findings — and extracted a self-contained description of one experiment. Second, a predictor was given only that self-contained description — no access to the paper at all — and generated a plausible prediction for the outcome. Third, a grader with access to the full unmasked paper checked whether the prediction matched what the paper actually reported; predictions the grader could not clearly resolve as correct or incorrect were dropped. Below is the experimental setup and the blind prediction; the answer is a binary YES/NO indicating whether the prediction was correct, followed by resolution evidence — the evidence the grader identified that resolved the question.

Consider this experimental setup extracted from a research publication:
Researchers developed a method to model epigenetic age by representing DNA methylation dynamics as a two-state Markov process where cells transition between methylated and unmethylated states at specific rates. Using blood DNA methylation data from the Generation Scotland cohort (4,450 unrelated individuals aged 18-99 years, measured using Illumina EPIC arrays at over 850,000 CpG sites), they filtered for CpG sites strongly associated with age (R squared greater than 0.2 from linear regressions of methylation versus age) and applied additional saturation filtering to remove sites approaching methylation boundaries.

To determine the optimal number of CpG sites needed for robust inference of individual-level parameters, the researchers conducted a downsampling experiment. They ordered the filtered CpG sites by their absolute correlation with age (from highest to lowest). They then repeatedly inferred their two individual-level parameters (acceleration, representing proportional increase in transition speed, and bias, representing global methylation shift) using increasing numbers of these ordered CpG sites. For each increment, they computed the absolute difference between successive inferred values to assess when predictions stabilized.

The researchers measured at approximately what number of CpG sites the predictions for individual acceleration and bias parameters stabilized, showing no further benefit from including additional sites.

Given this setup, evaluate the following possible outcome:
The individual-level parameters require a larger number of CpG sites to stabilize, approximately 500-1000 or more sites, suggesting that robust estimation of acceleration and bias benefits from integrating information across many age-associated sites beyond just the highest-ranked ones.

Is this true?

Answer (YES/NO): NO